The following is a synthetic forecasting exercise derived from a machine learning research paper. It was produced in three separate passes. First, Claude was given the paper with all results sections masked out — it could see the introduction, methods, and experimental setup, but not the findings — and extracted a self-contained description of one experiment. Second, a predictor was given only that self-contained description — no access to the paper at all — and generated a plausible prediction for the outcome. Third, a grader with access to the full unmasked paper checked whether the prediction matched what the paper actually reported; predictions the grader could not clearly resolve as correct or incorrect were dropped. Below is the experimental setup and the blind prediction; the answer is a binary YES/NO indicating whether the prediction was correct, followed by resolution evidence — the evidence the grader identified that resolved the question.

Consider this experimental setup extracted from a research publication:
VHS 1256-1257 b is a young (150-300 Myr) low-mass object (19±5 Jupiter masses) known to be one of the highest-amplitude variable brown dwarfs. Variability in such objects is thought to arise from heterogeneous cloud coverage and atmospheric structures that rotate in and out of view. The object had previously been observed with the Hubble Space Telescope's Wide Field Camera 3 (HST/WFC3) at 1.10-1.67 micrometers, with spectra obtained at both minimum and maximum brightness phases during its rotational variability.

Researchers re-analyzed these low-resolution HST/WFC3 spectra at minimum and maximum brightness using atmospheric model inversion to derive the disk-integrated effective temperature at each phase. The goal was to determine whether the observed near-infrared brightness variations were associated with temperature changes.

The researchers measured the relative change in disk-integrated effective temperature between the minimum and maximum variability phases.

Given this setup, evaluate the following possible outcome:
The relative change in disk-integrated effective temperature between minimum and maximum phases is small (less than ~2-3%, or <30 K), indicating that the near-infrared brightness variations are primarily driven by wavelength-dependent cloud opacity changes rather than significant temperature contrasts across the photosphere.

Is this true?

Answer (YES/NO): NO